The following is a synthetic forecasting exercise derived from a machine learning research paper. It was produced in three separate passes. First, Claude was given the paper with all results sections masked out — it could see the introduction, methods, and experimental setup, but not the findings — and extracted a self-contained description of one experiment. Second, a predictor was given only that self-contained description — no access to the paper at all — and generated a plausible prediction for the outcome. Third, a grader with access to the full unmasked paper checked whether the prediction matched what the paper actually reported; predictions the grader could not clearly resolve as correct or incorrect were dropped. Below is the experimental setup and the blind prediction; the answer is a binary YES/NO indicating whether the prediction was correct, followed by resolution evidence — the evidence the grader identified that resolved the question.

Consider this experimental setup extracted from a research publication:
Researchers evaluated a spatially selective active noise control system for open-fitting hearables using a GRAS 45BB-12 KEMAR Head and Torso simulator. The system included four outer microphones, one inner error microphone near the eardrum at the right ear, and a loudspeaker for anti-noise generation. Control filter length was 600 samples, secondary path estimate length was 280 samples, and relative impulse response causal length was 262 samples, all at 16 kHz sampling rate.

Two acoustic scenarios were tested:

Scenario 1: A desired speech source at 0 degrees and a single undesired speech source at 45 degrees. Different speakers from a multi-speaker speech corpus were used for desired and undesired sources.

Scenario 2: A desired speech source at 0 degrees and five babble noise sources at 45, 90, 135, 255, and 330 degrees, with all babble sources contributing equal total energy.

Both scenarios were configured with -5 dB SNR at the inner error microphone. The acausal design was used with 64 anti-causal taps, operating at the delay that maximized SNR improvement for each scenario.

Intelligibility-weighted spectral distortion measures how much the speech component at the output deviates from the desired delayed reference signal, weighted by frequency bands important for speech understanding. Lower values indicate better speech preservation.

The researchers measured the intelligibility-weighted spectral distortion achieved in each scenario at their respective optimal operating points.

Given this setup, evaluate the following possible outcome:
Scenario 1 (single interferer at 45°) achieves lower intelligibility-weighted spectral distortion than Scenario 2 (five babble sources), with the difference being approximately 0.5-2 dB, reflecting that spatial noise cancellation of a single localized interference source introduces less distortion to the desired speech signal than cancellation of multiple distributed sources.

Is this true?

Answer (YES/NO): YES